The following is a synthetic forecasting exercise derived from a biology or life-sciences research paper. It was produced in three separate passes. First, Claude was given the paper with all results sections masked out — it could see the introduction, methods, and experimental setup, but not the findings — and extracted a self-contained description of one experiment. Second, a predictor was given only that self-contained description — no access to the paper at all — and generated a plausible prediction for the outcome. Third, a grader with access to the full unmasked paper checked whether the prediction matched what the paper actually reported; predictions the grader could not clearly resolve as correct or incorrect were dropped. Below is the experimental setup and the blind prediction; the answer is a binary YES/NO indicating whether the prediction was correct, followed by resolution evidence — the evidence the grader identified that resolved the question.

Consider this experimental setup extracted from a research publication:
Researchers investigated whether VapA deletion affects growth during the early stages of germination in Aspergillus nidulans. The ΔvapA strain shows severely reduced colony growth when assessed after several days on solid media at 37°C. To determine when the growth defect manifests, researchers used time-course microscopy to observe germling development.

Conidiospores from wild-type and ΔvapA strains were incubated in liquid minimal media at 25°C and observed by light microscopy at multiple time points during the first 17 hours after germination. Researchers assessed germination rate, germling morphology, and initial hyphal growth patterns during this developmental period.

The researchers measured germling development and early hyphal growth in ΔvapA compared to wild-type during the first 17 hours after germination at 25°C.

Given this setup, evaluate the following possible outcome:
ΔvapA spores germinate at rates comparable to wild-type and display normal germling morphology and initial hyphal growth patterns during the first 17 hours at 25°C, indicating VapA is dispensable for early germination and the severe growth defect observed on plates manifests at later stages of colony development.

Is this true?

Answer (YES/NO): YES